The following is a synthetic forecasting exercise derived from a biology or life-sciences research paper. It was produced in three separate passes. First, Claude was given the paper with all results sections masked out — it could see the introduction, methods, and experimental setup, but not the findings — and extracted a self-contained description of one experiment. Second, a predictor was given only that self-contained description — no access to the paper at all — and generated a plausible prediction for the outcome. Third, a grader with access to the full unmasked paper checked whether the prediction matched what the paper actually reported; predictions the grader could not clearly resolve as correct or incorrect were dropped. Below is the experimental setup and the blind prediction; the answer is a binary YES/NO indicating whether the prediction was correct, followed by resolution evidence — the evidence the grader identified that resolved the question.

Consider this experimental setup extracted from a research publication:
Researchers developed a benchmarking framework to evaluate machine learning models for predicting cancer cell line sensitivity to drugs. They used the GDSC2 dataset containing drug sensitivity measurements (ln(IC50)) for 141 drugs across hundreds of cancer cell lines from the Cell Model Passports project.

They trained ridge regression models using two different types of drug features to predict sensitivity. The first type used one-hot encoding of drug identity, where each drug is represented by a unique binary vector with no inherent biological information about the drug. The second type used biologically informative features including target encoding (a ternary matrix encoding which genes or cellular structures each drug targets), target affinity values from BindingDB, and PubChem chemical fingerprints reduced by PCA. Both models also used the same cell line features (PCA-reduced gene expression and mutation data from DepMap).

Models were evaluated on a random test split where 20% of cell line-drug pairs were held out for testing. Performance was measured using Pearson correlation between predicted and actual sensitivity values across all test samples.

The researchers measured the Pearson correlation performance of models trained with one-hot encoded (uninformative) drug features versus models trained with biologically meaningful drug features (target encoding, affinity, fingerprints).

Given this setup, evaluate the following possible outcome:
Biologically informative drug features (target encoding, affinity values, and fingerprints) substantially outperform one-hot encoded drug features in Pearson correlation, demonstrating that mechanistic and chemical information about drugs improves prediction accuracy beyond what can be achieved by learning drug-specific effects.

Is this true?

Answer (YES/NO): NO